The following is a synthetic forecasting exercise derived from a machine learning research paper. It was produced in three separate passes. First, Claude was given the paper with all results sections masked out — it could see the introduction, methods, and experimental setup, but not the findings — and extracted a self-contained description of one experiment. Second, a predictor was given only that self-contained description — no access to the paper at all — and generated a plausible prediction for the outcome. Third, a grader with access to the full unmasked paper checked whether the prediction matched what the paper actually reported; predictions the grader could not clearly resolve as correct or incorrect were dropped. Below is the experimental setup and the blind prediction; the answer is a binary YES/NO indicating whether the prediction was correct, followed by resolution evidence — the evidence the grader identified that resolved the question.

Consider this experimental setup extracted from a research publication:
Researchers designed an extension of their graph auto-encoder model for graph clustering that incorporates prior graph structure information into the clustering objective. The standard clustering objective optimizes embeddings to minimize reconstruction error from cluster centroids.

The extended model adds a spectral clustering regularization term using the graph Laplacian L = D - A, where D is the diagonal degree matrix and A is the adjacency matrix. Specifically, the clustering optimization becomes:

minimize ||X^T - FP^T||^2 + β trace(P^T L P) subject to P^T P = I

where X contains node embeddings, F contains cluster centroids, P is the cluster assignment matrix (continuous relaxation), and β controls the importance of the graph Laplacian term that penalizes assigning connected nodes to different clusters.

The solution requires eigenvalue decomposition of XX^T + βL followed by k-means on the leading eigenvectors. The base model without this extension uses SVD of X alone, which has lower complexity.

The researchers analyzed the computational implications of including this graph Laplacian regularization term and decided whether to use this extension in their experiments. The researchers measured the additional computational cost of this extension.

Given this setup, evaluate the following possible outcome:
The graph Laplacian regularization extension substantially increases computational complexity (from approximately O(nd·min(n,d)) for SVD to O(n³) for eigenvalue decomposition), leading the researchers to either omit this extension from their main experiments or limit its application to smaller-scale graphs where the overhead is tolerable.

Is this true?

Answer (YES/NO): YES